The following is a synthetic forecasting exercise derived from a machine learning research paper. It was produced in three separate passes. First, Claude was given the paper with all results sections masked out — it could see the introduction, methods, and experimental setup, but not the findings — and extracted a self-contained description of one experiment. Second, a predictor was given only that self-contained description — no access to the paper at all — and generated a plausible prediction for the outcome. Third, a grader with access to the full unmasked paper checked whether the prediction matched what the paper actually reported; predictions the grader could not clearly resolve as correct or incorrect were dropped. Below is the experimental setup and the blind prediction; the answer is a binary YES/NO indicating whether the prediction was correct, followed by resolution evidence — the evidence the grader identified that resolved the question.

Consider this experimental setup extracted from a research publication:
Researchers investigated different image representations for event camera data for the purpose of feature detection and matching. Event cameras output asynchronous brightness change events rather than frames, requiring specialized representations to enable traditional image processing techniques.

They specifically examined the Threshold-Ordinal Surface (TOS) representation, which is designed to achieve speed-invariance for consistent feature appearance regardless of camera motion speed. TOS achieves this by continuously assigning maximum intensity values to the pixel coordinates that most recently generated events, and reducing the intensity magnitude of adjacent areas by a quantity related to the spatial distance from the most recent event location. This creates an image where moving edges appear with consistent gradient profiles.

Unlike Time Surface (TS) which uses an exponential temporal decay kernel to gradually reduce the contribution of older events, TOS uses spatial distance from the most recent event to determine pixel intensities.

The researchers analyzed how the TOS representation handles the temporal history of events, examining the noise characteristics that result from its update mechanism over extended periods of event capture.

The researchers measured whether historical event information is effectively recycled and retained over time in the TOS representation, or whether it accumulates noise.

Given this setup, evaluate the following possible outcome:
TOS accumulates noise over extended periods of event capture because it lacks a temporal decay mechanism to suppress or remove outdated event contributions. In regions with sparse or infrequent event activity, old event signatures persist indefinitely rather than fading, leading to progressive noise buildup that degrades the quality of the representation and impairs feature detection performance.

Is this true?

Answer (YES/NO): YES